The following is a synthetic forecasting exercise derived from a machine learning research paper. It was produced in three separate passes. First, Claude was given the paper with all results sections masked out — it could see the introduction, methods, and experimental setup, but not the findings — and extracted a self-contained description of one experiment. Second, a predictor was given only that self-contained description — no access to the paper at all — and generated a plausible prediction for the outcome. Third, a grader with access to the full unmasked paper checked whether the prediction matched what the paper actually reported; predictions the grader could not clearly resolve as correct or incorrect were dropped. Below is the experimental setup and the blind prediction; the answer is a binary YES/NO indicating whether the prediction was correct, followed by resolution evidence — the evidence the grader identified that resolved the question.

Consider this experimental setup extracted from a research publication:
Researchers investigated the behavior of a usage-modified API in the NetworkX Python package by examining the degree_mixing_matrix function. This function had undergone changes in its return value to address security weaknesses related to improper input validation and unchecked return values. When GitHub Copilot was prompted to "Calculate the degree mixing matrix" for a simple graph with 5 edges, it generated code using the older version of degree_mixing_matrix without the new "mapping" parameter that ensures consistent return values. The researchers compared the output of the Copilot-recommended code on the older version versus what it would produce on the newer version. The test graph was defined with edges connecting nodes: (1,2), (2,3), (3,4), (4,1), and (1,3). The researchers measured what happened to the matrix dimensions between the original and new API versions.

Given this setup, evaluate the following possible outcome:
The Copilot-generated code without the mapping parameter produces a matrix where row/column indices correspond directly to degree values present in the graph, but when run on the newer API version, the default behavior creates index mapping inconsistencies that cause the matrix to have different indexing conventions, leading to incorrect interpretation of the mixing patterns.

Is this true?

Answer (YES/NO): NO